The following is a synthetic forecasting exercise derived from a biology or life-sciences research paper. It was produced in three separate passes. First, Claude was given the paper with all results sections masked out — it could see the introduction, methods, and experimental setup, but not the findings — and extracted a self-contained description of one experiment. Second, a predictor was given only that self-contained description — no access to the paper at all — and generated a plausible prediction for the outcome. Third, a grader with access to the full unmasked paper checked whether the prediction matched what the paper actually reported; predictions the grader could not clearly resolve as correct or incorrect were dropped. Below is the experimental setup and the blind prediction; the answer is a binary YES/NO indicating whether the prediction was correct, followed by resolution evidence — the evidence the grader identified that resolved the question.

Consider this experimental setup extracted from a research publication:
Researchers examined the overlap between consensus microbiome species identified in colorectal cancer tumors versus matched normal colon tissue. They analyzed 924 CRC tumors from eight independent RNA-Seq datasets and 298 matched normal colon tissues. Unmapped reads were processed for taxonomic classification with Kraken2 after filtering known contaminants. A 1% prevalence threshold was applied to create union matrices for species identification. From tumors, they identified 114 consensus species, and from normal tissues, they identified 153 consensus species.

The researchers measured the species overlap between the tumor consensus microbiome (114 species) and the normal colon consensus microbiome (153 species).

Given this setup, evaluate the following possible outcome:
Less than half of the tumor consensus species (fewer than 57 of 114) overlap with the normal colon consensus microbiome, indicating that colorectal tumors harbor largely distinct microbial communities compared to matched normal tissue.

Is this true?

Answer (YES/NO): NO